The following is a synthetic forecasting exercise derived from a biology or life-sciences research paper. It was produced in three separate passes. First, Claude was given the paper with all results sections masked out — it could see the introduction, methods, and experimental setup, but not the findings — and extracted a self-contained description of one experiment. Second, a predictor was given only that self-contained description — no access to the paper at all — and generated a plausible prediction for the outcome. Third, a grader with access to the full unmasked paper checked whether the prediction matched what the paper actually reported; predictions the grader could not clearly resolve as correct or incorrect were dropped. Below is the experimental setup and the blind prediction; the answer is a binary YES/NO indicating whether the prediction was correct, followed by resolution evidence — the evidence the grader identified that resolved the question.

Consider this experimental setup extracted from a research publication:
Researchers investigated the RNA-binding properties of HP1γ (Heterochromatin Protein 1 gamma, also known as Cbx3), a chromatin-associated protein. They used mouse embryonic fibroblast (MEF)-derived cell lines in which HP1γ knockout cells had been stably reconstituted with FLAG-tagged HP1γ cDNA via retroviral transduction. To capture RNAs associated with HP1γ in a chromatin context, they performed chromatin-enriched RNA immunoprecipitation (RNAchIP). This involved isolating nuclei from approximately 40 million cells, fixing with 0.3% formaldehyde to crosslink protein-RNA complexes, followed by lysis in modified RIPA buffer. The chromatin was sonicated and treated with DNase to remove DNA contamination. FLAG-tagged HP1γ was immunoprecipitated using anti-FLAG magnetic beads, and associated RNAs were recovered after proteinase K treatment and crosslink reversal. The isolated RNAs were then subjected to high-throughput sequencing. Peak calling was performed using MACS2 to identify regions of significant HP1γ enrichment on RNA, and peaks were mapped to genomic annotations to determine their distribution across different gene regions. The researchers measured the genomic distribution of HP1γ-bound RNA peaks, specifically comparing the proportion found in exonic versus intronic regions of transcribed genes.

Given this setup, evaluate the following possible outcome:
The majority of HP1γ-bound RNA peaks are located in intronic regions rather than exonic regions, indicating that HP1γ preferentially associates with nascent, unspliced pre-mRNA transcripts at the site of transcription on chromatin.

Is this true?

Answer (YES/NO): YES